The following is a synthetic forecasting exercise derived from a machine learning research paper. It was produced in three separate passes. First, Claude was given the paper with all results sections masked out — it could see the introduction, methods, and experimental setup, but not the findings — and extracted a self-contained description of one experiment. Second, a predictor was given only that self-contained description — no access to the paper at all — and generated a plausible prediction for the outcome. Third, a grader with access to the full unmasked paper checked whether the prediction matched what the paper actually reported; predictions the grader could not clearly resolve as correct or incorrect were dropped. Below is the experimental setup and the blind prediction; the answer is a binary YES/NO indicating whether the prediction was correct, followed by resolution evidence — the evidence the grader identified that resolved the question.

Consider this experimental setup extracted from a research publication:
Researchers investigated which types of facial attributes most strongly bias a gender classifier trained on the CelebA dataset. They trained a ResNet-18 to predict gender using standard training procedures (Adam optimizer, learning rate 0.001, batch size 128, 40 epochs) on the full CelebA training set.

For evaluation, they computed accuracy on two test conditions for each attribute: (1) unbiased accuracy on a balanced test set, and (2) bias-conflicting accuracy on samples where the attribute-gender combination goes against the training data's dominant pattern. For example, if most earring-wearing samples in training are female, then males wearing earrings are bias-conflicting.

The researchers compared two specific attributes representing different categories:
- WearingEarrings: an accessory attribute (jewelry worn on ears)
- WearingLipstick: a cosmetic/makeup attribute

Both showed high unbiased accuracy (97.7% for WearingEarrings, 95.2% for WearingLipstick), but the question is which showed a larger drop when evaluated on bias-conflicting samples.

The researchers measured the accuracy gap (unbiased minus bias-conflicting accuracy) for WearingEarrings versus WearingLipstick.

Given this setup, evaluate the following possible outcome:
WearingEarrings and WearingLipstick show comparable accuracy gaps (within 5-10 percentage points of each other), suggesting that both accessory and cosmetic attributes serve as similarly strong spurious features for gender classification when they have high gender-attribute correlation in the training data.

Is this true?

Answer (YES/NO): NO